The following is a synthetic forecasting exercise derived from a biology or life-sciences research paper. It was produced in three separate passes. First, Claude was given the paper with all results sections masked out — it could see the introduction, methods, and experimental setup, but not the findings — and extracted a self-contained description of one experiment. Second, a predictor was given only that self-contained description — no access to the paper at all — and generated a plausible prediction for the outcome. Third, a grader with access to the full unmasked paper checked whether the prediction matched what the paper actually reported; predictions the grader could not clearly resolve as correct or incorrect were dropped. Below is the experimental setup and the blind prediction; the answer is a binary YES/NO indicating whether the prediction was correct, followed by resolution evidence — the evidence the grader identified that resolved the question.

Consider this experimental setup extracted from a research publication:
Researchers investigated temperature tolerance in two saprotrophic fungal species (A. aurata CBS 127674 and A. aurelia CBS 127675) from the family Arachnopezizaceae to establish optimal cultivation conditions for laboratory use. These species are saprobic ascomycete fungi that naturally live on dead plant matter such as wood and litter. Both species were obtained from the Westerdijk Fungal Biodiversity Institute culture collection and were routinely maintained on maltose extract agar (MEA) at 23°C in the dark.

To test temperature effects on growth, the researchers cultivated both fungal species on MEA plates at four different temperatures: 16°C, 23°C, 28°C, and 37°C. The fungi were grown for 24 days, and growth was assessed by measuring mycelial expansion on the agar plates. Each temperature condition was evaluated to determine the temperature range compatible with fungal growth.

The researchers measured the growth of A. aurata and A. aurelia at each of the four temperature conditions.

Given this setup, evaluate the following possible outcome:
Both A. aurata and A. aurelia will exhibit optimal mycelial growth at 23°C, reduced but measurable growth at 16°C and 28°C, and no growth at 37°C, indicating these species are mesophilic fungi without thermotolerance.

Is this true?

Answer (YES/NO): NO